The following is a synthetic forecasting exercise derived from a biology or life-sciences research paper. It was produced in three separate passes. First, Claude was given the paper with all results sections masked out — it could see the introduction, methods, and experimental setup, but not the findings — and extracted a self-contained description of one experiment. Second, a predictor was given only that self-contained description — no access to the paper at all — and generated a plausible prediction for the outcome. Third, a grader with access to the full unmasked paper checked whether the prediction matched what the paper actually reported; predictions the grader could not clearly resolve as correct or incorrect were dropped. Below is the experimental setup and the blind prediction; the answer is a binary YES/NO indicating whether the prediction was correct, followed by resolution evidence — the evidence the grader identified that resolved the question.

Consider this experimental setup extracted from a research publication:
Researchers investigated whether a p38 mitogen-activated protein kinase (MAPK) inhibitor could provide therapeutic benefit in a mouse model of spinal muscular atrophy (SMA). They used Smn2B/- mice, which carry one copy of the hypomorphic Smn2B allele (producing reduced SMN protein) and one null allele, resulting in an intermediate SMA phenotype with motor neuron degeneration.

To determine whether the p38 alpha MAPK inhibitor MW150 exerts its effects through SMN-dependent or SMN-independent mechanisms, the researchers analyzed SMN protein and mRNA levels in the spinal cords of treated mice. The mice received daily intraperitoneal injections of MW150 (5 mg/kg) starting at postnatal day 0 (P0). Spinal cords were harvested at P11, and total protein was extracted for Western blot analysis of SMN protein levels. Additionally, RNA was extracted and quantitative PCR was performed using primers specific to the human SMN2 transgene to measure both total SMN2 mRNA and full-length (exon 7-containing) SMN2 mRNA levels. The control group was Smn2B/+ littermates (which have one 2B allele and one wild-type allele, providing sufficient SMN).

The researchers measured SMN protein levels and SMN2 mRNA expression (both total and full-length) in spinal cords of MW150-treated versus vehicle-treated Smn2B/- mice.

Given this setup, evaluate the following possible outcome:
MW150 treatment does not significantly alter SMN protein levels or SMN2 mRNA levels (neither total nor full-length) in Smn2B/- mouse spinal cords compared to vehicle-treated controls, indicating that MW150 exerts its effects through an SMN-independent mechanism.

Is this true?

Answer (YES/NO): YES